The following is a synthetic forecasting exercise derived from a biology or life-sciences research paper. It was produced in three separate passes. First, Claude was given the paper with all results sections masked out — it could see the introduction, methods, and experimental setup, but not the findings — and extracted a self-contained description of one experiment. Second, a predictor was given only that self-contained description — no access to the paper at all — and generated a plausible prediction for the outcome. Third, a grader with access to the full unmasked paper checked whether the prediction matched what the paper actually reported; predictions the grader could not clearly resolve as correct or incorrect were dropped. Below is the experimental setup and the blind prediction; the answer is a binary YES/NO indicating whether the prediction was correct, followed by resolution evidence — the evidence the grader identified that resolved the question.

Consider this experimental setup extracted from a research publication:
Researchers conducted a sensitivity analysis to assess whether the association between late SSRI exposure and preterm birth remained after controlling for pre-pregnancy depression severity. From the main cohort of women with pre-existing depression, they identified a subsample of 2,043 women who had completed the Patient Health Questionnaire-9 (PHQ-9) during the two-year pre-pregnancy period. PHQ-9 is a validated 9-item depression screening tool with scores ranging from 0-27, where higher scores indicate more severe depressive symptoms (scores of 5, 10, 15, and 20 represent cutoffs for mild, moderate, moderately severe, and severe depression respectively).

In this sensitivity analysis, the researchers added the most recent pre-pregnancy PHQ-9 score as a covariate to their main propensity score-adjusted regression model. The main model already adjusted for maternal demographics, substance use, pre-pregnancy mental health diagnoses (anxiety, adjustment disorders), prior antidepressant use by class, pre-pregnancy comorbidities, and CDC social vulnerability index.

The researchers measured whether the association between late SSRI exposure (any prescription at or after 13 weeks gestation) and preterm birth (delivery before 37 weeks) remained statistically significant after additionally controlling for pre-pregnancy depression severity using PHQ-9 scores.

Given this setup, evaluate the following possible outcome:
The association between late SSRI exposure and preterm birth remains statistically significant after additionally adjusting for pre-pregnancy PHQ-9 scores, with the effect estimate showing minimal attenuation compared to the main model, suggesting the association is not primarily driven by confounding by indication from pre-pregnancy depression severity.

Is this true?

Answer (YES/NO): NO